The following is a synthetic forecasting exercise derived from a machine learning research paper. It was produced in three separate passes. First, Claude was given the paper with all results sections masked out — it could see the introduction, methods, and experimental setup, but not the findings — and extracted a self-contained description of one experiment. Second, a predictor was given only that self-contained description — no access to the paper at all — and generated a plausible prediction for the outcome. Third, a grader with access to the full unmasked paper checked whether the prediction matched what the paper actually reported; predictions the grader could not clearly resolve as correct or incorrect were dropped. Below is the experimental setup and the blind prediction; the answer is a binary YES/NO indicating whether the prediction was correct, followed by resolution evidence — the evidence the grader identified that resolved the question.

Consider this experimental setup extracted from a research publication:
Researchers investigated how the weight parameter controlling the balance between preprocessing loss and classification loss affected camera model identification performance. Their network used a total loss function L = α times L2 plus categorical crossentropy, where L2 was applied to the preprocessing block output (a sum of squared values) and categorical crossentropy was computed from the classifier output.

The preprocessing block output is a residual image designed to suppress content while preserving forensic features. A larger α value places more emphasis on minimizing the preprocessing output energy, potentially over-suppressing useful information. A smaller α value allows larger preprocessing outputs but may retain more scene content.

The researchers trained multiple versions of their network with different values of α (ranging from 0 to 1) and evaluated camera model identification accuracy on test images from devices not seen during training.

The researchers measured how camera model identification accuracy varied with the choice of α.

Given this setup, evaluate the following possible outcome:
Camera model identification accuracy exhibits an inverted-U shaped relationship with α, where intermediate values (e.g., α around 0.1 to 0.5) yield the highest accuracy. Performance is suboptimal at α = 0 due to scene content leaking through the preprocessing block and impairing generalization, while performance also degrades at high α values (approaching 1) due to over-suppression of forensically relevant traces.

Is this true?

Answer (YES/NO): NO